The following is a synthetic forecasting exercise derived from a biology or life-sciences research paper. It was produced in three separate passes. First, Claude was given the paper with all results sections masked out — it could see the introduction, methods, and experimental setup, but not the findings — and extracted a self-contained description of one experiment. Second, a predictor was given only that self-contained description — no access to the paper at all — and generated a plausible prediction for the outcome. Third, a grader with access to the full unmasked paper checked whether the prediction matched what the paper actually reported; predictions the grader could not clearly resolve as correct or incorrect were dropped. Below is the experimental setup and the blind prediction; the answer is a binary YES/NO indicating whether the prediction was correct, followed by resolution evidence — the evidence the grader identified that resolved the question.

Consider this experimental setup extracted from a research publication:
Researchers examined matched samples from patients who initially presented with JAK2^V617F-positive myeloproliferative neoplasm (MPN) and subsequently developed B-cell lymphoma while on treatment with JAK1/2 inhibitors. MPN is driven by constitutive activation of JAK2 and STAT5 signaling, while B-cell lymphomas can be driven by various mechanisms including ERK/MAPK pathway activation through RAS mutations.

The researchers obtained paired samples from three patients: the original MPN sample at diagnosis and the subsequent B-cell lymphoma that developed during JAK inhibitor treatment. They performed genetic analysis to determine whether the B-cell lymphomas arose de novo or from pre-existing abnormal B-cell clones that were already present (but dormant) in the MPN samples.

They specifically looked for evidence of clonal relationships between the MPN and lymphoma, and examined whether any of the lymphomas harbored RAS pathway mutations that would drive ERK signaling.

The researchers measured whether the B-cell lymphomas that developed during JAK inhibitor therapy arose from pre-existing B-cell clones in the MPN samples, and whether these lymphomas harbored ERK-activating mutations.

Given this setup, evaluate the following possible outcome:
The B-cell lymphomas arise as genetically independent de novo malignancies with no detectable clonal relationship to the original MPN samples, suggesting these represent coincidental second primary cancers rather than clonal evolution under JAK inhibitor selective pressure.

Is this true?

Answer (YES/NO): NO